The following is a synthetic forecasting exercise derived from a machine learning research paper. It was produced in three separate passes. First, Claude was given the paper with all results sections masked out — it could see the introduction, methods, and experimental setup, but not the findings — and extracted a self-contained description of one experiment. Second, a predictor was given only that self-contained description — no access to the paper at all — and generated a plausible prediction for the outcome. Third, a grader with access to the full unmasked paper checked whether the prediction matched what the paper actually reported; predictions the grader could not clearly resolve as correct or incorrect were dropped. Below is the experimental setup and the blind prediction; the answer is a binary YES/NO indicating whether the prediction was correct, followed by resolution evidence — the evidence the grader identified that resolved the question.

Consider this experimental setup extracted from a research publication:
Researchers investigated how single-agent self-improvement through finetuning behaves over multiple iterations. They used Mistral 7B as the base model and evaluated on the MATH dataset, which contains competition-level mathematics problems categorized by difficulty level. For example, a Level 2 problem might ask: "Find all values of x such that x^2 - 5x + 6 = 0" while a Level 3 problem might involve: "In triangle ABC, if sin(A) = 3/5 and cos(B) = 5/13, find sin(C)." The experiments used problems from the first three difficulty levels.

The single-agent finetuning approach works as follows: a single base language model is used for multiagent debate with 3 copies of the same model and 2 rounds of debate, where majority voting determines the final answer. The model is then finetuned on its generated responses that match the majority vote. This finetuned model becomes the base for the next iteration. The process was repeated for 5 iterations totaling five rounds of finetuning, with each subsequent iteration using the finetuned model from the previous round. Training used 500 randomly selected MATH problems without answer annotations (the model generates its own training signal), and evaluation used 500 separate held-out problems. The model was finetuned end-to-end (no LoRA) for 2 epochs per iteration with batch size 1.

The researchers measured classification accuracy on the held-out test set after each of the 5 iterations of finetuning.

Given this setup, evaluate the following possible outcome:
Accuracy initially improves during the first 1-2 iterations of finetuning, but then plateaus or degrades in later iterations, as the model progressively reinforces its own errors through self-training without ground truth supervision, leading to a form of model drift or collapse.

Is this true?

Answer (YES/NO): YES